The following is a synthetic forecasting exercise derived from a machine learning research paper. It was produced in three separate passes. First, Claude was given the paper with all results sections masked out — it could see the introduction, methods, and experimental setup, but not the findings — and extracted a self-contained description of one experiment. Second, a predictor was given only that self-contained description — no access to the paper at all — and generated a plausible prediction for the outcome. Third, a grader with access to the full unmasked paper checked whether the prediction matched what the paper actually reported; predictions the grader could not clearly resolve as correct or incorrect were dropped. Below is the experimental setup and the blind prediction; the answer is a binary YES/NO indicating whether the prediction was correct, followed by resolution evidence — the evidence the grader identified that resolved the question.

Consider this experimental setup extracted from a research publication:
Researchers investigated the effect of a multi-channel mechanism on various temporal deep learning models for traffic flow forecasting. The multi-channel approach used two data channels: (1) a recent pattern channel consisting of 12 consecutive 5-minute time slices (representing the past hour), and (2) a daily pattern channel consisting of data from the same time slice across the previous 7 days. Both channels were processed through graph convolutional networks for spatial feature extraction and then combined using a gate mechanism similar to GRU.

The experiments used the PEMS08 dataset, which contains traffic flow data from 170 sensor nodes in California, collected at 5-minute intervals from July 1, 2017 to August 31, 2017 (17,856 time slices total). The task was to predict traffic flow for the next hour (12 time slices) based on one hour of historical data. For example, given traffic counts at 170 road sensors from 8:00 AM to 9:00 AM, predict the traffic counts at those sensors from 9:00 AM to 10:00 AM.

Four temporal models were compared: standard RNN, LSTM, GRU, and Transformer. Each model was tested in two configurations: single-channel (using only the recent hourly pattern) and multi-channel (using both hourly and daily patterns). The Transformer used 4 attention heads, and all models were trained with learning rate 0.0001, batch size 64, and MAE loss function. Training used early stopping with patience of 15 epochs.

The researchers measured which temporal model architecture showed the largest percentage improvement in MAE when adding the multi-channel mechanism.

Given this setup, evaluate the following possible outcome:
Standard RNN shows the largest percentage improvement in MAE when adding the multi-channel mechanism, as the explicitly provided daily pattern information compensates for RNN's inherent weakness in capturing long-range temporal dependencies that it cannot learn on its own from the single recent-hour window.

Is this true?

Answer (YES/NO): NO